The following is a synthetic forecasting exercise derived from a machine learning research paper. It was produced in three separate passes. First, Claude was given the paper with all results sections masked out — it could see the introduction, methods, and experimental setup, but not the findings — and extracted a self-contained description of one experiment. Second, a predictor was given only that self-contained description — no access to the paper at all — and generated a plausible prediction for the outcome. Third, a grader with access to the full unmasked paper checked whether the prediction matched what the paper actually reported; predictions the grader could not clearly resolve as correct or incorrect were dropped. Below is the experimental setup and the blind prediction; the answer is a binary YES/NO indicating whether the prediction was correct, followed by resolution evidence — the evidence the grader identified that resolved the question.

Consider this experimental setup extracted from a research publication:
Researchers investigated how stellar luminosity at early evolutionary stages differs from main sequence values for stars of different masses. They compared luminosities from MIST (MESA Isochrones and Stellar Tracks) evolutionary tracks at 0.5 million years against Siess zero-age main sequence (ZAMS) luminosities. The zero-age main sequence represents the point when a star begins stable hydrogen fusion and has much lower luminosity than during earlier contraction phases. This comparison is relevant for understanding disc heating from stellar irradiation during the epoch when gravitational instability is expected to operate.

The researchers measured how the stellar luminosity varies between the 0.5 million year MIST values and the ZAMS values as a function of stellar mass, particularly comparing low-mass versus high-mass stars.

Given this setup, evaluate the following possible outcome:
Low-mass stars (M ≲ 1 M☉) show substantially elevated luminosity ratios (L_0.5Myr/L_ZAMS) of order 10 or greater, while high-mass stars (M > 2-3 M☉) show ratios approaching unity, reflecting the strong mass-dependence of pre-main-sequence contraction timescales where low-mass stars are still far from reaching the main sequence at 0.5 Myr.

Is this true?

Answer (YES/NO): NO